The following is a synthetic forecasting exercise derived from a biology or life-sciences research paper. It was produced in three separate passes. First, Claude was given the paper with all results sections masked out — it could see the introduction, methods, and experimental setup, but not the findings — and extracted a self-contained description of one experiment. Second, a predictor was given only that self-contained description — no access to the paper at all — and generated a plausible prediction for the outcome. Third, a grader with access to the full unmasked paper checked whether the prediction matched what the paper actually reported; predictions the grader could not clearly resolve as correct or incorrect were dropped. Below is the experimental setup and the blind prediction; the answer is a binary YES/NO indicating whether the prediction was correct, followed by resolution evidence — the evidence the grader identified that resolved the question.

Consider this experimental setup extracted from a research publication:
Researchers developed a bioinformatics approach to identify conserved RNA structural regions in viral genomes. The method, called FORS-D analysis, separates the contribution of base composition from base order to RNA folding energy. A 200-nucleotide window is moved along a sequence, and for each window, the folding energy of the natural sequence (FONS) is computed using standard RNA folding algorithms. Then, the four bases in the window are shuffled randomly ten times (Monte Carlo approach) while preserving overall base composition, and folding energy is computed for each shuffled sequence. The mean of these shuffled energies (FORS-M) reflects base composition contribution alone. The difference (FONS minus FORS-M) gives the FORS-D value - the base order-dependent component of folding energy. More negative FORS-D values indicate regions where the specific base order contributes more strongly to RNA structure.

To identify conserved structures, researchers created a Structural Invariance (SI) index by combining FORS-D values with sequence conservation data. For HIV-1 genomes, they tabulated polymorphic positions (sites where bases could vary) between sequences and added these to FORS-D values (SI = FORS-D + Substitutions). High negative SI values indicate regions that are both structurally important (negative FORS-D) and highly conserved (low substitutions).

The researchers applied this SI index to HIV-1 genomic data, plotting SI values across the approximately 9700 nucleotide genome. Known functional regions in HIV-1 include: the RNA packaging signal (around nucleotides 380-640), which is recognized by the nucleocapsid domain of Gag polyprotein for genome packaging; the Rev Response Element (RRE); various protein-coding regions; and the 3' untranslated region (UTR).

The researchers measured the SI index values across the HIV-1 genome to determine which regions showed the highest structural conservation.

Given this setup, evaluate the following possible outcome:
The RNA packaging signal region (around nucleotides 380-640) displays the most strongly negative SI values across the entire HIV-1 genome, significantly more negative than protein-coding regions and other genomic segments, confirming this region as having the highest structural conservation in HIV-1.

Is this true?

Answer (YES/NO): NO